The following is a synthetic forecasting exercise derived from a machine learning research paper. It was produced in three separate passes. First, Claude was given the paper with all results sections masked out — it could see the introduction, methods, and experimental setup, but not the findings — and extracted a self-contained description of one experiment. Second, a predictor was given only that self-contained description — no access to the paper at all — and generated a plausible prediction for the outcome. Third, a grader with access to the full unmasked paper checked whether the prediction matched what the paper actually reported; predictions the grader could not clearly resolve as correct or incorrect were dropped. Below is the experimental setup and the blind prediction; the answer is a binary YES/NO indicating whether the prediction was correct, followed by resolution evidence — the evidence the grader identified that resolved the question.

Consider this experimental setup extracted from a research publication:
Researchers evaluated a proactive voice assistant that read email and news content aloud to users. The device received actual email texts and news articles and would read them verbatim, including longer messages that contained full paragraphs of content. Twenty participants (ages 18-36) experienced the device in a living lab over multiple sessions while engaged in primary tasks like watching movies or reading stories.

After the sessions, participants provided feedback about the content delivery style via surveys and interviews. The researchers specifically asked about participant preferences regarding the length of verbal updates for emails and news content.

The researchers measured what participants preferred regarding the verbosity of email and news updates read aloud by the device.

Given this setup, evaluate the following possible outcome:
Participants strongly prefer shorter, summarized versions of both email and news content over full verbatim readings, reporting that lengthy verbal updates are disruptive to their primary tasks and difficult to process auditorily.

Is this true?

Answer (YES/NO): YES